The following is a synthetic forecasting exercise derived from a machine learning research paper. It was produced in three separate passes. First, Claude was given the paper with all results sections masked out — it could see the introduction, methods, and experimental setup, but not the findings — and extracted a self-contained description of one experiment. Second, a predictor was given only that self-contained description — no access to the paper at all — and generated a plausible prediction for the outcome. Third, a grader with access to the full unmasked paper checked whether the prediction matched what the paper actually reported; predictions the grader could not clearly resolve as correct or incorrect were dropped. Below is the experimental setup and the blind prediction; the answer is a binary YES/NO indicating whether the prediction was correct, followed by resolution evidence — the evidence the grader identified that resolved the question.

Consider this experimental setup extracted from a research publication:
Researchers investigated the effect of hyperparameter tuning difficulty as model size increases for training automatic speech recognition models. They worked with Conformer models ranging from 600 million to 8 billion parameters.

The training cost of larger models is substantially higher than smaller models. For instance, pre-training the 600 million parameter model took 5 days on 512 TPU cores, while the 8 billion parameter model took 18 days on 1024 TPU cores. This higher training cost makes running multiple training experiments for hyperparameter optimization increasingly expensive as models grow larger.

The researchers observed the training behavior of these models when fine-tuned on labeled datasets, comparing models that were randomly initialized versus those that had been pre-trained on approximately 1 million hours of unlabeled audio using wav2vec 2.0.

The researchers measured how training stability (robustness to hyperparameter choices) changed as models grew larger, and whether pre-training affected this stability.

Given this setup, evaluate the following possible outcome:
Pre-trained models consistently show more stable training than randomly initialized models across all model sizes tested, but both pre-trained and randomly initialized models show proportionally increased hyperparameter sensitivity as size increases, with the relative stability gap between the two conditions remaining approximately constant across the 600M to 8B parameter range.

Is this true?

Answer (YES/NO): NO